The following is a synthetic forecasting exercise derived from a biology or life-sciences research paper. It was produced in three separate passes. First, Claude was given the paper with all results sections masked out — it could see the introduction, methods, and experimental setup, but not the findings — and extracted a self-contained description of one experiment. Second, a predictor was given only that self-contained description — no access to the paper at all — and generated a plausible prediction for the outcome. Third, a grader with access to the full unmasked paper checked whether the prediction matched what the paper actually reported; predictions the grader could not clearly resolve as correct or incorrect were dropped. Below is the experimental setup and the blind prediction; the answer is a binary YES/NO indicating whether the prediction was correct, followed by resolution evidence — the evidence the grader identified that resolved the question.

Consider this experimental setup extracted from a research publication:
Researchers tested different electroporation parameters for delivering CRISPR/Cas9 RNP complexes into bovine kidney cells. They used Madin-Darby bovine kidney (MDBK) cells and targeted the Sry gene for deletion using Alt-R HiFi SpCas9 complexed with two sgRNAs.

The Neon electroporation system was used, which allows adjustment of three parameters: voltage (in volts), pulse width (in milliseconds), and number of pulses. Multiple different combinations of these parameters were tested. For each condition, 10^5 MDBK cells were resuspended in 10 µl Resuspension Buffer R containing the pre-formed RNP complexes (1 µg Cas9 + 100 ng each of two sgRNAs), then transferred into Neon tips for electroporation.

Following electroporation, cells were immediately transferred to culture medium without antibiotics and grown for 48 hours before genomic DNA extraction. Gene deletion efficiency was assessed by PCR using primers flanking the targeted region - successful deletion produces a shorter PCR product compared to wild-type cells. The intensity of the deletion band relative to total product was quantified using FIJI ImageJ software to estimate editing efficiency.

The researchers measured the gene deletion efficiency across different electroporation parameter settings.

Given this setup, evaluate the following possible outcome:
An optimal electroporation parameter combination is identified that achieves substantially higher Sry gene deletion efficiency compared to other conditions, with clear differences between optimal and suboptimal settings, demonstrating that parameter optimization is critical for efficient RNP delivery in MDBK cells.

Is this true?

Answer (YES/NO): YES